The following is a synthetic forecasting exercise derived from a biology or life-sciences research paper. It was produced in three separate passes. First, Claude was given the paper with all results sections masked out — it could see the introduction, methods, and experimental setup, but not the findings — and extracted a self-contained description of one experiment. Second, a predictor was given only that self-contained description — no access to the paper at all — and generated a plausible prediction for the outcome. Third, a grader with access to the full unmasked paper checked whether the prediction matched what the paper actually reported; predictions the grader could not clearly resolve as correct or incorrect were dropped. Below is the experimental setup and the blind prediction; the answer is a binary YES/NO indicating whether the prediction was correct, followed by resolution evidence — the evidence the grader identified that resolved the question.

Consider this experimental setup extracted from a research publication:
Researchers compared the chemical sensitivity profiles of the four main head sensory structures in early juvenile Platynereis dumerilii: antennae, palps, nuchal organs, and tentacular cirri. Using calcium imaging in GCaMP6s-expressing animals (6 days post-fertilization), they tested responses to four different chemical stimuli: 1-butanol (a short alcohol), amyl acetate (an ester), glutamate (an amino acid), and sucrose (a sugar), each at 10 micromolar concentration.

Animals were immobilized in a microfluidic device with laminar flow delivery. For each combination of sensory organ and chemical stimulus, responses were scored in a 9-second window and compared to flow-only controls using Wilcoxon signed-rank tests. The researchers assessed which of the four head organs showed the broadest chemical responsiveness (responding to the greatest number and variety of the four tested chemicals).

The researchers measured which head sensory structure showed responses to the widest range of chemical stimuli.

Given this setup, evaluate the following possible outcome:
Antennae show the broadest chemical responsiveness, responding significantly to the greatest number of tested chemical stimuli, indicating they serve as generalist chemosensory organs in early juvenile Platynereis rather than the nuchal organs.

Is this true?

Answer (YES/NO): YES